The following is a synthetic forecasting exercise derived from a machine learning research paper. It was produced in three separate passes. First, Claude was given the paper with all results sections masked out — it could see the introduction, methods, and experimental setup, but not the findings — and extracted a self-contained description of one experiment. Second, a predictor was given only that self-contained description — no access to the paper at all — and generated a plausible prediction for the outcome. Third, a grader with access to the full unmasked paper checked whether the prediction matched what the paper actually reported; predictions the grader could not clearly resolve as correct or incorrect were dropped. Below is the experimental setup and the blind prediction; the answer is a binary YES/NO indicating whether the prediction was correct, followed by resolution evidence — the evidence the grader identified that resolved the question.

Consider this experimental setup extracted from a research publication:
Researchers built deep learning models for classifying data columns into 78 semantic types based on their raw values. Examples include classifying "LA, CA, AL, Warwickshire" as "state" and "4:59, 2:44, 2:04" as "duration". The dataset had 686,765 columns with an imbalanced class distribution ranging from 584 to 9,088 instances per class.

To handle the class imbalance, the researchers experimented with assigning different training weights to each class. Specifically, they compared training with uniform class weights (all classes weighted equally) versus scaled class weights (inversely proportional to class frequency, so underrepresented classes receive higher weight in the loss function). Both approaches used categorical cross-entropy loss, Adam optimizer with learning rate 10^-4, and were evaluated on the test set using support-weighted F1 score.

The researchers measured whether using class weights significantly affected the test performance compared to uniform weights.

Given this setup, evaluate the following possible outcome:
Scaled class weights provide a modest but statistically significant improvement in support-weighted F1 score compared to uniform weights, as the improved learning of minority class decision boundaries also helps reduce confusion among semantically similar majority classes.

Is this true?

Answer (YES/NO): NO